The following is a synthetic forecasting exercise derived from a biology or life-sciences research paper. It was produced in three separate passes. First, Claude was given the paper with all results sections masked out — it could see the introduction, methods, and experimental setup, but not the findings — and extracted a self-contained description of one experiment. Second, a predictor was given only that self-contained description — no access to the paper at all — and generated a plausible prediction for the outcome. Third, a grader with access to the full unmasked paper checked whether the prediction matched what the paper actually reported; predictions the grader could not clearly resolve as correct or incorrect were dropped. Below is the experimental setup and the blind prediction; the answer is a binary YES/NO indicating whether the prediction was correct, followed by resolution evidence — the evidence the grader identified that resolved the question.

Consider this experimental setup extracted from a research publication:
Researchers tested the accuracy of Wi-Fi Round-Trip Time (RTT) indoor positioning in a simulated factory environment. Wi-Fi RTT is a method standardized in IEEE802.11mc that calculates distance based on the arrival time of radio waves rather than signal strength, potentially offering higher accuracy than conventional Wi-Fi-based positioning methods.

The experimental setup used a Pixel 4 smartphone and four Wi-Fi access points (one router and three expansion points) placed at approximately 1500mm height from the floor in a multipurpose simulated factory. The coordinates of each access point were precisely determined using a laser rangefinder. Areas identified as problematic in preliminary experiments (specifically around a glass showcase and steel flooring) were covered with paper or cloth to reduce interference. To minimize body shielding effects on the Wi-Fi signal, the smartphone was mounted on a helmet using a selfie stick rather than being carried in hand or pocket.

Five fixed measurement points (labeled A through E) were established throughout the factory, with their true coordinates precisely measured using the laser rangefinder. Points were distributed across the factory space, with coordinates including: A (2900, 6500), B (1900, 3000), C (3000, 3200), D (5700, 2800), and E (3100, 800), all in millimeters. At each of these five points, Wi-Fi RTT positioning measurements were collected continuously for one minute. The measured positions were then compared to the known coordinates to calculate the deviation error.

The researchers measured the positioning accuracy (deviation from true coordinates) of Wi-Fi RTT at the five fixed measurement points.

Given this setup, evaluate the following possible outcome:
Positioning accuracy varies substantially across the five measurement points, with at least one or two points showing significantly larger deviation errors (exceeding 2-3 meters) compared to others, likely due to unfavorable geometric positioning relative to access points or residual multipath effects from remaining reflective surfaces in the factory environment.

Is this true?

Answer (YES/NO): NO